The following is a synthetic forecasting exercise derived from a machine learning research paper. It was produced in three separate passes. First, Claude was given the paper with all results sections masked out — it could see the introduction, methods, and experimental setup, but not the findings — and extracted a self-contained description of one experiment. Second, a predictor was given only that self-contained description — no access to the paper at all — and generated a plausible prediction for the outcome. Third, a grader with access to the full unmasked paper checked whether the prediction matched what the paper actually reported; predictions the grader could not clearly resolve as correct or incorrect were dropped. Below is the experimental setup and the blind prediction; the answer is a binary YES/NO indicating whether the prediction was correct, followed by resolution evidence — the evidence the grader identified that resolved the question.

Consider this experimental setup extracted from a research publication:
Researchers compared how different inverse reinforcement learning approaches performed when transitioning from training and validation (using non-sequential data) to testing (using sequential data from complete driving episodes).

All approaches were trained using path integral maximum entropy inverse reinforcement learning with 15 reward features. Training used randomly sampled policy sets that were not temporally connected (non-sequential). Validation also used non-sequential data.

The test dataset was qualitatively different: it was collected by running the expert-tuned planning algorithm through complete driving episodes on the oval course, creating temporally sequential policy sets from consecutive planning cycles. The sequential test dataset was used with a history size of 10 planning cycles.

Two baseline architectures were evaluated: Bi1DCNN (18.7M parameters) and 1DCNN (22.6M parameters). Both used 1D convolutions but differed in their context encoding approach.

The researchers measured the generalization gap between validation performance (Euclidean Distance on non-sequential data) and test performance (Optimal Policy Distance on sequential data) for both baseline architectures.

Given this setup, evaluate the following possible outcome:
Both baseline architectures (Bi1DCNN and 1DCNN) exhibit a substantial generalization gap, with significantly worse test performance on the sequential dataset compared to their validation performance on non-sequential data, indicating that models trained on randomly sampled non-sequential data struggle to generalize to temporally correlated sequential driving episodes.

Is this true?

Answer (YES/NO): NO